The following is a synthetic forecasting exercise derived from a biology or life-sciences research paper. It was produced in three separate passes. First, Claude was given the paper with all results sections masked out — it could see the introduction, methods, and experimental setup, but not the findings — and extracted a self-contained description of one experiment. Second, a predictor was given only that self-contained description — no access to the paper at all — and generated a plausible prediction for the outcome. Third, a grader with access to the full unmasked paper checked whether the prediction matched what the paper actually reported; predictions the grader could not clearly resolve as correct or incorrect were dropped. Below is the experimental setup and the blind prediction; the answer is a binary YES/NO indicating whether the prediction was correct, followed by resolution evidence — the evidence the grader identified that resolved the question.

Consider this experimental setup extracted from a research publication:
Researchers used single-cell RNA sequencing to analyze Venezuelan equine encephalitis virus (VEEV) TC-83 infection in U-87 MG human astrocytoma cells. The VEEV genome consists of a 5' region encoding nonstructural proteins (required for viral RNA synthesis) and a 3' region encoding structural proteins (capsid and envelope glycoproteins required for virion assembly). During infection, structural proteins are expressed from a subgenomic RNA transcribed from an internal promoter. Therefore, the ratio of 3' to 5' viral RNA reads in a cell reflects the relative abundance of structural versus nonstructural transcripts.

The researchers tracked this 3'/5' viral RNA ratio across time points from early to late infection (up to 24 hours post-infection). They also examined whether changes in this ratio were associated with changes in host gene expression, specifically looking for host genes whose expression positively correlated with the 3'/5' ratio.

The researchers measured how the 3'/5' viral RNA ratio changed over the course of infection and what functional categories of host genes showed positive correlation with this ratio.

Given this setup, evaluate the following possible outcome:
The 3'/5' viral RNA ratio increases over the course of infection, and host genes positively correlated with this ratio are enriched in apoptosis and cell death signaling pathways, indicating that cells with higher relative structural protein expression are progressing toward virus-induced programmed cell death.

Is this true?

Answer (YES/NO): NO